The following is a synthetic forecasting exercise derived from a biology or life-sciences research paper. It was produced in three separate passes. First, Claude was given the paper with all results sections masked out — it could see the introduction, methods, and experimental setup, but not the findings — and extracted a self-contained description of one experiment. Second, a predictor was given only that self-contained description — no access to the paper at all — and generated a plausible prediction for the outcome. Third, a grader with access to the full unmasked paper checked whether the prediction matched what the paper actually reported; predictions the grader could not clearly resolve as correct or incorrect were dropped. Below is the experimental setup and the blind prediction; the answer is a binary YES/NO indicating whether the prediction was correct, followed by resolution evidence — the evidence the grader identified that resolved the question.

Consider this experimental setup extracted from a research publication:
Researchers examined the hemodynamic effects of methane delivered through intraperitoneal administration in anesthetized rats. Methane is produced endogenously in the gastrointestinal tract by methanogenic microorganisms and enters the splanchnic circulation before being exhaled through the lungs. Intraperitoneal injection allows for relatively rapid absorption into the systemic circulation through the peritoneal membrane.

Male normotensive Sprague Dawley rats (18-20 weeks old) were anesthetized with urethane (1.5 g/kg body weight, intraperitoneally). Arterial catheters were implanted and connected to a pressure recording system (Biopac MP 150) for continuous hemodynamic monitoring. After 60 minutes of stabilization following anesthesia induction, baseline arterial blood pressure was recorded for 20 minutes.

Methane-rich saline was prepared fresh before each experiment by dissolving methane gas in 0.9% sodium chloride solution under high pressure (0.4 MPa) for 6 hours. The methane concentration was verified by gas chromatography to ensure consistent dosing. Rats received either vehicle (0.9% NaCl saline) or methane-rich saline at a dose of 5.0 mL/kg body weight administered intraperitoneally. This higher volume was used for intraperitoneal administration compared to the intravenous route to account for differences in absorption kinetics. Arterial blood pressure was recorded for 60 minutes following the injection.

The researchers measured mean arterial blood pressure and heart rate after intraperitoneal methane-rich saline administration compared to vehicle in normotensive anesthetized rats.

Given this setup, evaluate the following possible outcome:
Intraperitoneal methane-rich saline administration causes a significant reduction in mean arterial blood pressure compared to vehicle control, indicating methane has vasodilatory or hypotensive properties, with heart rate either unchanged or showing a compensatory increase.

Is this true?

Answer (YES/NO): NO